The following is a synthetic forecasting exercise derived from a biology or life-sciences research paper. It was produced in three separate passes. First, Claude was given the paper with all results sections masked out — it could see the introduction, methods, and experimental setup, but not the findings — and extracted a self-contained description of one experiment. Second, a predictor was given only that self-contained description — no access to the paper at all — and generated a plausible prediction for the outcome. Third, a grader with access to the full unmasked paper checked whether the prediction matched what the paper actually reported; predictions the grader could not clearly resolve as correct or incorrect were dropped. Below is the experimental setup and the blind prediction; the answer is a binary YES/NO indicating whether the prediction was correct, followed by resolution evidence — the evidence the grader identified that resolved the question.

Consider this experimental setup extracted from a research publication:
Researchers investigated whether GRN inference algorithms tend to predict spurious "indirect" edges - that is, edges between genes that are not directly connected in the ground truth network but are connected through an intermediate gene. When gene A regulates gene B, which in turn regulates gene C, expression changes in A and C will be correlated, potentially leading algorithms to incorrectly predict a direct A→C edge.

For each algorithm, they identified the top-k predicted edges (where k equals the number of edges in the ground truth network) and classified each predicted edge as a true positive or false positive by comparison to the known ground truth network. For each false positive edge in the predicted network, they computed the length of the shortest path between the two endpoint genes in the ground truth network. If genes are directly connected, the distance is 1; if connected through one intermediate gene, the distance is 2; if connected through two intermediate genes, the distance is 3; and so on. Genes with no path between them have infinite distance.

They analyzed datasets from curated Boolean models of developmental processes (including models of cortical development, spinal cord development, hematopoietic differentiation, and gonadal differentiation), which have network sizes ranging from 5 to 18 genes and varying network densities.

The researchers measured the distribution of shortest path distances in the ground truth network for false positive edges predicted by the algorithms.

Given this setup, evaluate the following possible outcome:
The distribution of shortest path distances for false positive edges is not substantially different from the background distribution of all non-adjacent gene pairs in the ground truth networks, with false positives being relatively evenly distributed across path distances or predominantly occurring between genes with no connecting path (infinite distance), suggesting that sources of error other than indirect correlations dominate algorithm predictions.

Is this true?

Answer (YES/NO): NO